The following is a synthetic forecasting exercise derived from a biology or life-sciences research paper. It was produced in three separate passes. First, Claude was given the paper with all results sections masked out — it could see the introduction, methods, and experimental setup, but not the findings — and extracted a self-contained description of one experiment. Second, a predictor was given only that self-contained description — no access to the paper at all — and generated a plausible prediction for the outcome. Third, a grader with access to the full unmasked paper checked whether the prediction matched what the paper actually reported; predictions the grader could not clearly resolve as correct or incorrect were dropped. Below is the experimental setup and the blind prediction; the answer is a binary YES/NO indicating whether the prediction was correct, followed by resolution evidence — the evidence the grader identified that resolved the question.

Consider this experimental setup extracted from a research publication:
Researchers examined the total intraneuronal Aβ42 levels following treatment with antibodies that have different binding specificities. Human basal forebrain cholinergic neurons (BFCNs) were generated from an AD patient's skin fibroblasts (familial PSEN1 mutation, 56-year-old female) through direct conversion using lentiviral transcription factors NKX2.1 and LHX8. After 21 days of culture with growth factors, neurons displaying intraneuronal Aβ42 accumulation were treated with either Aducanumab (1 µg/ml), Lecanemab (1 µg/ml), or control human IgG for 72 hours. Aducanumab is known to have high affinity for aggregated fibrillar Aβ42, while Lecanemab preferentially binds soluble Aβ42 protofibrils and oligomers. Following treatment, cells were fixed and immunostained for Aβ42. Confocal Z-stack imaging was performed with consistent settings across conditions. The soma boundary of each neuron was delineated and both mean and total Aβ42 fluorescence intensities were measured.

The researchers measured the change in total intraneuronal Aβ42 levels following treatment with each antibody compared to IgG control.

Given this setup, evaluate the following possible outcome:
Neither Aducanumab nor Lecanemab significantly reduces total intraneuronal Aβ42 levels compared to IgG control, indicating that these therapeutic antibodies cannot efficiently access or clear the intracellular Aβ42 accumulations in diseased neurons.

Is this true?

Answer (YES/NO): NO